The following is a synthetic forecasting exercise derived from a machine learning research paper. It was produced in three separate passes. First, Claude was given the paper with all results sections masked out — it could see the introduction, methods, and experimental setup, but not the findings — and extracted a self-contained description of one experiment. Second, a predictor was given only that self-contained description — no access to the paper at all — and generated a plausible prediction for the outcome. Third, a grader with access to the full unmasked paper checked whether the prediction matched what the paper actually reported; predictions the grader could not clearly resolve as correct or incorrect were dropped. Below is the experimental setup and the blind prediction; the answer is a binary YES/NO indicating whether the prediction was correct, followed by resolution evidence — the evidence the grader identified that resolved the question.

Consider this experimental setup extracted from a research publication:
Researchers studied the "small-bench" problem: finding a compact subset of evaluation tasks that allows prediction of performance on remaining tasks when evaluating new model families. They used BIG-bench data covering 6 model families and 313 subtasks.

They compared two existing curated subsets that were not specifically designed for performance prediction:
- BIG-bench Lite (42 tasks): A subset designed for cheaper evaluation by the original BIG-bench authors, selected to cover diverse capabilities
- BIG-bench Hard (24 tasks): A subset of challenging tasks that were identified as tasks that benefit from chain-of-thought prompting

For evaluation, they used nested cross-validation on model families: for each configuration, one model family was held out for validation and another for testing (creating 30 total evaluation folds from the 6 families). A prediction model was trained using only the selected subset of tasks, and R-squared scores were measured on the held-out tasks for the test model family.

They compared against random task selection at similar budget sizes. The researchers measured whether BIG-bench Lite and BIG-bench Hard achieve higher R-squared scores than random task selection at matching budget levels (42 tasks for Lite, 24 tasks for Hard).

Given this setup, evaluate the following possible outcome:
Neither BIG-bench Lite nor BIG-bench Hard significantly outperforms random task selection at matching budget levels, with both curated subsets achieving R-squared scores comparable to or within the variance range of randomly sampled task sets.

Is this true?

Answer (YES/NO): NO